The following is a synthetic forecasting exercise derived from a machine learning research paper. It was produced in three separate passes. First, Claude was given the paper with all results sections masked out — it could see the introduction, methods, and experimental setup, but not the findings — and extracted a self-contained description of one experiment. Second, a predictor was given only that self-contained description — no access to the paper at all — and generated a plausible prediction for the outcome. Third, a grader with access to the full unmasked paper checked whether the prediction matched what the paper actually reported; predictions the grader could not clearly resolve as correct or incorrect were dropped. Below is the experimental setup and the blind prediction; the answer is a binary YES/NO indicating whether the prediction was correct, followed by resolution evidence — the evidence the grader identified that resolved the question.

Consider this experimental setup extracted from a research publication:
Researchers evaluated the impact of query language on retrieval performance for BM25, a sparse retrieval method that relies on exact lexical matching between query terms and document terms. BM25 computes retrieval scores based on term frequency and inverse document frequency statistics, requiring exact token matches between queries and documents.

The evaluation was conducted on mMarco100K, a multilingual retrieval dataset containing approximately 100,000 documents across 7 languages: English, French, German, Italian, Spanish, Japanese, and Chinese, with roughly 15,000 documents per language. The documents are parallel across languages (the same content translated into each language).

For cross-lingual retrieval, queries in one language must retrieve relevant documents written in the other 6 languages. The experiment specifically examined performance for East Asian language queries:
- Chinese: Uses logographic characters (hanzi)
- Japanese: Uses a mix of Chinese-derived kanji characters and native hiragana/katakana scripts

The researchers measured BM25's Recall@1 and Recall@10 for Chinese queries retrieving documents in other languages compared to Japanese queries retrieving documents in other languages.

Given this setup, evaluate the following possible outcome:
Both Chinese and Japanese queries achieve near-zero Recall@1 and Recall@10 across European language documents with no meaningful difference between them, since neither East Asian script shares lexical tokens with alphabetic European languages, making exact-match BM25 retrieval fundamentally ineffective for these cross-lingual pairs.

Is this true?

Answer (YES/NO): NO